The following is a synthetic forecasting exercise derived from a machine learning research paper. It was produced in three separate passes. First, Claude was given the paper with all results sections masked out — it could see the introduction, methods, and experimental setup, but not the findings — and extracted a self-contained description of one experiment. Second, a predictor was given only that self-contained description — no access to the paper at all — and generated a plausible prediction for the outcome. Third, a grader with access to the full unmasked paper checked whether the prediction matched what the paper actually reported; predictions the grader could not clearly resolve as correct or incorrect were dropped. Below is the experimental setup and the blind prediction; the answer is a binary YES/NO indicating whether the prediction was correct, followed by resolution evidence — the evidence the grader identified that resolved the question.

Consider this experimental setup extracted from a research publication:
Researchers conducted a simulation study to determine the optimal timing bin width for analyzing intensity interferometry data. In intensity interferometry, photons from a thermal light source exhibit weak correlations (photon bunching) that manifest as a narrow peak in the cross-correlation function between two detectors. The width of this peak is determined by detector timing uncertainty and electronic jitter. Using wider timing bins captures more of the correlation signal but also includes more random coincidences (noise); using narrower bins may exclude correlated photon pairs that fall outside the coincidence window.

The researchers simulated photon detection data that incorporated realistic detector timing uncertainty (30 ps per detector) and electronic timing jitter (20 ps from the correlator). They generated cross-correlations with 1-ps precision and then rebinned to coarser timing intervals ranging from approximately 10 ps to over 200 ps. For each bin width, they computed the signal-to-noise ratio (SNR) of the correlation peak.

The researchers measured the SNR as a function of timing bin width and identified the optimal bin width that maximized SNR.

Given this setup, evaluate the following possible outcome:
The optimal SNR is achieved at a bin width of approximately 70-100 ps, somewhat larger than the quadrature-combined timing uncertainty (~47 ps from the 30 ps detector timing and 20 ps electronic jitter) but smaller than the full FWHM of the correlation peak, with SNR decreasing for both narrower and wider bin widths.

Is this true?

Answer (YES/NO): NO